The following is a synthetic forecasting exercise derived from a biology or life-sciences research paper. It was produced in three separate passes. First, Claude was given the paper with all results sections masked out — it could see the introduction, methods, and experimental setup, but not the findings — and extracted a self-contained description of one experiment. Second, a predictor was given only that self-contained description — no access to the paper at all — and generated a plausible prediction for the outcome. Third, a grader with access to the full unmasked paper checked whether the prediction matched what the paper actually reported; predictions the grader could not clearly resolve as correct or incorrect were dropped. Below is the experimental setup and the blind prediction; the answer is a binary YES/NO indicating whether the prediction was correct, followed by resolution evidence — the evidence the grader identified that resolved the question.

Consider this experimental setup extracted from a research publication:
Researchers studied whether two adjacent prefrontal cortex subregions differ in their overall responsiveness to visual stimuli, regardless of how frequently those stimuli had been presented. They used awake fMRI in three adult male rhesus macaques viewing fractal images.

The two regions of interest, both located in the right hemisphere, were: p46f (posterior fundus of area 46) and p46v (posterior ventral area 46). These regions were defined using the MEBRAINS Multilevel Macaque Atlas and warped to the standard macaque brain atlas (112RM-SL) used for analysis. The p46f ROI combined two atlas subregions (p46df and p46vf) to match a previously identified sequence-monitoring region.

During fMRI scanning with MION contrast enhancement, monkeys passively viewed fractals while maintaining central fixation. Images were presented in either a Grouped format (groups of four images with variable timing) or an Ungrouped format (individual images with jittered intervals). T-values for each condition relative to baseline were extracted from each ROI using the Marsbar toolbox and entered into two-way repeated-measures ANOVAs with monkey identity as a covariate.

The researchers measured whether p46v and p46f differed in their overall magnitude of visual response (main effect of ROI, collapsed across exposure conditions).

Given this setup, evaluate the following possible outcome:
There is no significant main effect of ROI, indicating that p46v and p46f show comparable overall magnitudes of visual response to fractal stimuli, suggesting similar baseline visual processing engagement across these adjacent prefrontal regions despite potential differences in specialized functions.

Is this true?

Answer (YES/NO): NO